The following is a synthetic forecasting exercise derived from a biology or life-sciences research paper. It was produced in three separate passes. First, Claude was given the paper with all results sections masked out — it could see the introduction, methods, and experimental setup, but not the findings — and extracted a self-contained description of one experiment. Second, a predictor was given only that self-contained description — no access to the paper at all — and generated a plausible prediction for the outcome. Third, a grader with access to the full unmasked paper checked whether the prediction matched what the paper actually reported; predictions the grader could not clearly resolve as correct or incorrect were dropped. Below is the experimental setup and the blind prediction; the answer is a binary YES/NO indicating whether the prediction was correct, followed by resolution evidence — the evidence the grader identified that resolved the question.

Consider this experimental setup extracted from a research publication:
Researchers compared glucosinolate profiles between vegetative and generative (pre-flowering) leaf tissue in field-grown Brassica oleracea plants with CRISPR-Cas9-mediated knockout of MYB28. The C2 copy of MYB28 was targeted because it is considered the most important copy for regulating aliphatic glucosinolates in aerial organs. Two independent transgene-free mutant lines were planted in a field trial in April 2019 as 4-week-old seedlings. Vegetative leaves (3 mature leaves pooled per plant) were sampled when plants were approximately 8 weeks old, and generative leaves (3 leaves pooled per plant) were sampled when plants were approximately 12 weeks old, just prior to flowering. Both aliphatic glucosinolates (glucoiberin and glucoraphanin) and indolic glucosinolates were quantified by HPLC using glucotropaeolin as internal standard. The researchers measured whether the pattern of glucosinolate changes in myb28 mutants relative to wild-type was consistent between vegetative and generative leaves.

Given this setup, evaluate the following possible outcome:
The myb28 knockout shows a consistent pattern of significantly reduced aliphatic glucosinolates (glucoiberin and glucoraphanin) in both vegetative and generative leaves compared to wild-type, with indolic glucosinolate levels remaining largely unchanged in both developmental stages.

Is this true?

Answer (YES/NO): NO